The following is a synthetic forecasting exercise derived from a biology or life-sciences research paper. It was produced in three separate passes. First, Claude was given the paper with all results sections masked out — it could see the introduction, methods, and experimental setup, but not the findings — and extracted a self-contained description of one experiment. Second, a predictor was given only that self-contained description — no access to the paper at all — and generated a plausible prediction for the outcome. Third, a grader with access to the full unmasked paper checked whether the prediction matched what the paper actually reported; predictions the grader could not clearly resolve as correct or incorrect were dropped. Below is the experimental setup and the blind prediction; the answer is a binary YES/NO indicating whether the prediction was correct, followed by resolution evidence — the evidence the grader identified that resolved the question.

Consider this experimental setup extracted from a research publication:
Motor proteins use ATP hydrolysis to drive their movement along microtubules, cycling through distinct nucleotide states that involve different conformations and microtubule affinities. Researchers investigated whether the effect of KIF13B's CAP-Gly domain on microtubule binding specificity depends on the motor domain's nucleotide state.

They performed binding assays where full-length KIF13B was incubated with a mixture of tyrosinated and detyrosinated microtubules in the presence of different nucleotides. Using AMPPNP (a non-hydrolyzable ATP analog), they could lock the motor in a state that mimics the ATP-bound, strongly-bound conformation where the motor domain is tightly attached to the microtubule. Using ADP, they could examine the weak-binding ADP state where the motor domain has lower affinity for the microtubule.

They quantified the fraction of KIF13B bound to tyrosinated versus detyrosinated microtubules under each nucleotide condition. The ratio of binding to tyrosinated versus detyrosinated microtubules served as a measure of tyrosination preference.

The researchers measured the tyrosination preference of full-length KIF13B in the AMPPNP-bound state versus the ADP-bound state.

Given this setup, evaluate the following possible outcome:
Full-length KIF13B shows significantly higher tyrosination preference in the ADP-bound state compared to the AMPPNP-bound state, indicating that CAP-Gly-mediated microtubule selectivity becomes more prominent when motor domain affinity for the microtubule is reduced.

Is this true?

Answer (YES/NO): YES